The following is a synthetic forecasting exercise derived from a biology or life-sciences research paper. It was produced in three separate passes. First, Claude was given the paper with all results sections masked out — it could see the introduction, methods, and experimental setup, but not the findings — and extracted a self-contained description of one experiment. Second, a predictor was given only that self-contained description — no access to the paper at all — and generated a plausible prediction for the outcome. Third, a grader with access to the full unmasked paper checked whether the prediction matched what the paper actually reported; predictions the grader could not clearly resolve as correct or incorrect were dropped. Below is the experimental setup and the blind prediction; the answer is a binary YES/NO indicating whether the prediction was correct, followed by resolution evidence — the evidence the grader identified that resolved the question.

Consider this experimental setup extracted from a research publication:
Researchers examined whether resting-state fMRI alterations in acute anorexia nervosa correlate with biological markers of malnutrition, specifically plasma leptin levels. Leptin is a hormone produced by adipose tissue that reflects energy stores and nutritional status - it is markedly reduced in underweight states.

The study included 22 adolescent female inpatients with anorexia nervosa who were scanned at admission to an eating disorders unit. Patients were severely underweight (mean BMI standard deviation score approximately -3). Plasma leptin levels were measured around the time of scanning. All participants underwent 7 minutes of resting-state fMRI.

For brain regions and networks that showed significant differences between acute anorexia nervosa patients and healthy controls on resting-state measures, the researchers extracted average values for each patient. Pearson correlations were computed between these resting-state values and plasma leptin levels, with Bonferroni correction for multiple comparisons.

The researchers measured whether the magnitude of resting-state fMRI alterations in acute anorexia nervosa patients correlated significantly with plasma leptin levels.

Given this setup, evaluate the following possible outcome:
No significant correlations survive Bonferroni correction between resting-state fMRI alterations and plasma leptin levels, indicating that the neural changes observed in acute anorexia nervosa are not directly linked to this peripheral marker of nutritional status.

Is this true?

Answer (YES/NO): YES